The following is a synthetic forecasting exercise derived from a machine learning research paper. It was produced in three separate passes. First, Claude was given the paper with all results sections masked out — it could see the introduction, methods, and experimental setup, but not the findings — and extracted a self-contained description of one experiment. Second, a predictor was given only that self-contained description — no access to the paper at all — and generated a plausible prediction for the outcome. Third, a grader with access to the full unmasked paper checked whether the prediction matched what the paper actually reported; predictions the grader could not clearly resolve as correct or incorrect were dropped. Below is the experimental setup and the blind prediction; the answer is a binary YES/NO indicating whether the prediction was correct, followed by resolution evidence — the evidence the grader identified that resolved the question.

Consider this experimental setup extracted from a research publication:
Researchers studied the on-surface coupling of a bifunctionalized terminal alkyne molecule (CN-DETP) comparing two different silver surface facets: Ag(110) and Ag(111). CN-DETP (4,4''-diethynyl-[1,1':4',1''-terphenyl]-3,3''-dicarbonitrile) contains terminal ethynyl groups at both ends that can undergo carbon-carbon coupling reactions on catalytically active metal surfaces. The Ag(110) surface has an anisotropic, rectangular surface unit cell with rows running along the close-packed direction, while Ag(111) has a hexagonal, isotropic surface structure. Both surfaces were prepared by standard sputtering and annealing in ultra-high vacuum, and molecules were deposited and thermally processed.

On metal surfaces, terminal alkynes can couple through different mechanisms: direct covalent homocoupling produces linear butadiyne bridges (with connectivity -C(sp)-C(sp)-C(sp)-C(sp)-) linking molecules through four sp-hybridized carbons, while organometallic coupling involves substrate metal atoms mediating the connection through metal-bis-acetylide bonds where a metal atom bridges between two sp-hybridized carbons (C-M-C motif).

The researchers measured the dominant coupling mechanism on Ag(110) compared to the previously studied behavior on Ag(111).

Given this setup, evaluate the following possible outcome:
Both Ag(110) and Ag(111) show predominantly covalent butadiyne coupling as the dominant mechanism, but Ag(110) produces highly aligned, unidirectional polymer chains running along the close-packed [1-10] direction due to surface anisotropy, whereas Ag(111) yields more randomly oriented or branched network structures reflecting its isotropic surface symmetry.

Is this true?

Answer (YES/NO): NO